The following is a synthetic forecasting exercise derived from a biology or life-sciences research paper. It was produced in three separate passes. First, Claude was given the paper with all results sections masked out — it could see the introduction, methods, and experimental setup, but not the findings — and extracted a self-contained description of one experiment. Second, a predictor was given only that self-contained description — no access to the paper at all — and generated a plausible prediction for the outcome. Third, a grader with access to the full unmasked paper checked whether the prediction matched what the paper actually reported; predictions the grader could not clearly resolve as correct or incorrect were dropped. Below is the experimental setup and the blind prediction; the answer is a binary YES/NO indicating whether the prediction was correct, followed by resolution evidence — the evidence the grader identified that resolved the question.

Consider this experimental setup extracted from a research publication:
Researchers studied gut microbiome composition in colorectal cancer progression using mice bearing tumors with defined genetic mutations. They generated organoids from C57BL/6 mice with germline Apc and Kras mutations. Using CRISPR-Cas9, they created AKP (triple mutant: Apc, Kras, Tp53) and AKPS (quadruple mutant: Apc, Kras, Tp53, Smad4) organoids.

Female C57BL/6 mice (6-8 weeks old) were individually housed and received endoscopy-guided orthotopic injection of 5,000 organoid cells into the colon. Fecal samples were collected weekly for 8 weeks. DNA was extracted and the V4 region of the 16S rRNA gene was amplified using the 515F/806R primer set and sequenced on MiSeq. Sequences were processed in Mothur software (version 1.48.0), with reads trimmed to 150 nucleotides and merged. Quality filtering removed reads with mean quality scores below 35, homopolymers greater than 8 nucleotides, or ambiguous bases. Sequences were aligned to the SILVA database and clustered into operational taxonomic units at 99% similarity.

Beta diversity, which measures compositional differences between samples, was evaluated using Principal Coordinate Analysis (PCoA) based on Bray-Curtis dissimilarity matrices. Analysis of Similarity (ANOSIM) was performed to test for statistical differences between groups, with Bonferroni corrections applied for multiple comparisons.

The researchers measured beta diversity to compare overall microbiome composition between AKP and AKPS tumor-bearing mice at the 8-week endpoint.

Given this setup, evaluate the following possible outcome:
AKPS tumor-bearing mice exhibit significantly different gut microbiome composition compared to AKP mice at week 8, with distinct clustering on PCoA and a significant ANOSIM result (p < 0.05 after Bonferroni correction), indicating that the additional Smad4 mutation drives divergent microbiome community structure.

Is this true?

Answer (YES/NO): YES